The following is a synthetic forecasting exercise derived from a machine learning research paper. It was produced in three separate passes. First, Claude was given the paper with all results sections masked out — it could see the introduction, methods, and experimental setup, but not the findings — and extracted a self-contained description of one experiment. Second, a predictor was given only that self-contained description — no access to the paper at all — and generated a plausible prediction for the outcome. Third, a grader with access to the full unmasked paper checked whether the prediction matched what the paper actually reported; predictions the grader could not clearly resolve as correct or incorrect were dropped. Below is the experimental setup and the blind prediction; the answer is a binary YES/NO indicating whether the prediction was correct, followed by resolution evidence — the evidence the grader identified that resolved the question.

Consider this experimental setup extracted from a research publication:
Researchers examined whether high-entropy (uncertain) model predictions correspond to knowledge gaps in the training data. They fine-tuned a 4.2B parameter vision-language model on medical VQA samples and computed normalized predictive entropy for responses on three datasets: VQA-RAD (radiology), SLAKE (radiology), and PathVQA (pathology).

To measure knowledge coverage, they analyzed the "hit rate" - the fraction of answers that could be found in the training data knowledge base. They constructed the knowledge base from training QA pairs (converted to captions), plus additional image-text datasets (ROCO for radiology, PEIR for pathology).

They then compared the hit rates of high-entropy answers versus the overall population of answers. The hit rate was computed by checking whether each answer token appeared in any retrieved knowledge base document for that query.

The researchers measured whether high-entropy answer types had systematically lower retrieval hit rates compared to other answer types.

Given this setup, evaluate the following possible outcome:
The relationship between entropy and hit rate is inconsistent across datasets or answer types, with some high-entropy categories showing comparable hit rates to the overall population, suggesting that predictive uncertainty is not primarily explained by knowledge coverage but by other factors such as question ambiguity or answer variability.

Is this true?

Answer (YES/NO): NO